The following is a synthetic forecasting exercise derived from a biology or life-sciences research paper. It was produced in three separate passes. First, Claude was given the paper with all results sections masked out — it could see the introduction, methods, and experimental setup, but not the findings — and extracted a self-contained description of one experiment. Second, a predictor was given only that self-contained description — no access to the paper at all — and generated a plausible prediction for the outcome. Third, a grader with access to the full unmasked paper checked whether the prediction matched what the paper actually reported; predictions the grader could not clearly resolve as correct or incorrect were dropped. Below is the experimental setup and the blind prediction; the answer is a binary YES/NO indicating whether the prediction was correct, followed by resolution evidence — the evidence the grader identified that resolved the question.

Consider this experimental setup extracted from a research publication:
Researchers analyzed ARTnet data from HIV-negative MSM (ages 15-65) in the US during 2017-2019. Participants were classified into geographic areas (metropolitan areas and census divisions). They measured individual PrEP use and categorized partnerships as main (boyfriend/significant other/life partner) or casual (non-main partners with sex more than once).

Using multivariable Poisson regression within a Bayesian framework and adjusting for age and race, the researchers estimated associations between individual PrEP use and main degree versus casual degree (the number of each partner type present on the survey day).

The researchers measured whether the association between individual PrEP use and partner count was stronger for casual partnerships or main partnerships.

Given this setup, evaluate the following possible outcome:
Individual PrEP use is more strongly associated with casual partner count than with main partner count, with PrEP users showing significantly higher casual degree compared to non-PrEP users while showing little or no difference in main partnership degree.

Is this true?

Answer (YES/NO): YES